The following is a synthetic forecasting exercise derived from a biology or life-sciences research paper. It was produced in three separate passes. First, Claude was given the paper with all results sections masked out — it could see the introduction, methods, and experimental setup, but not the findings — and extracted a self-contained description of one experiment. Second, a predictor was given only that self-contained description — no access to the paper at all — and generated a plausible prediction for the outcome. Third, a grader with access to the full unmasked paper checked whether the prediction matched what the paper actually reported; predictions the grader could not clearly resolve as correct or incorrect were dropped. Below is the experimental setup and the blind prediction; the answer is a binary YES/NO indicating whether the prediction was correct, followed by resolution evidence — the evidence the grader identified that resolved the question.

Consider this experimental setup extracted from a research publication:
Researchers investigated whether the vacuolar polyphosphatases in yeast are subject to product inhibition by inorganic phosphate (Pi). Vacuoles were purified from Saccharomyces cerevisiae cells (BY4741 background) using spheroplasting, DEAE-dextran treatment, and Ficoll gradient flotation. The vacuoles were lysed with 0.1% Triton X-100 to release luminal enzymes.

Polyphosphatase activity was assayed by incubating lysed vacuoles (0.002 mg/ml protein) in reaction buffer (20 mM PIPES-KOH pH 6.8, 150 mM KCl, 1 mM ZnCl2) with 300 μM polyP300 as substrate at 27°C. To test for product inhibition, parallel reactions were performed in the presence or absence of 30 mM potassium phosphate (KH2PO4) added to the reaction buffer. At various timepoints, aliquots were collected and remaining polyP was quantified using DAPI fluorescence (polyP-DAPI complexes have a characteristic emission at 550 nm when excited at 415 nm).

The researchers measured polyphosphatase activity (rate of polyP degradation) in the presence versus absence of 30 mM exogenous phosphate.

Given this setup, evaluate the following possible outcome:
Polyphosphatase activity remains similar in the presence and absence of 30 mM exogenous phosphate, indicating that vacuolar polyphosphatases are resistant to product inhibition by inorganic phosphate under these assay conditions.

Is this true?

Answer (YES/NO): NO